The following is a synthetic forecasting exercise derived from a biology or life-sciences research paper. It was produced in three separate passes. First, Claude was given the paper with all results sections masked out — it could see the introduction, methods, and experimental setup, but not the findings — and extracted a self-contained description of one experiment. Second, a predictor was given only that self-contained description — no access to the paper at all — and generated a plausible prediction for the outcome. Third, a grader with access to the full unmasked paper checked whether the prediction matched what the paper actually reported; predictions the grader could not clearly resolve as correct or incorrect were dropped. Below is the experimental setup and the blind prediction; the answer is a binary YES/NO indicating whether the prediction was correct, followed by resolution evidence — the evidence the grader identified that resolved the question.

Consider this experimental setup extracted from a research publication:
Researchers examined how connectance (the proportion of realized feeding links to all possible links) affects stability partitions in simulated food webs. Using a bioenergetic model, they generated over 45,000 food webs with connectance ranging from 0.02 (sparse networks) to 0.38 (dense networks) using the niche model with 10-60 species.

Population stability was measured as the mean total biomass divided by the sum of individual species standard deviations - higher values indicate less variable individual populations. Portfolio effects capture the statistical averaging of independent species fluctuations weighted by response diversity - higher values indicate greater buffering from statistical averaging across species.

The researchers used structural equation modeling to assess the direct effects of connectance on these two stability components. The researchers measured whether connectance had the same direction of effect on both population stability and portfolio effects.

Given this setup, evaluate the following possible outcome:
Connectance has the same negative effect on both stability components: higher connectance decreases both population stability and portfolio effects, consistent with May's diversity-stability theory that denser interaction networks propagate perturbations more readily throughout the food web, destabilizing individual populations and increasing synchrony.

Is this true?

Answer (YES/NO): YES